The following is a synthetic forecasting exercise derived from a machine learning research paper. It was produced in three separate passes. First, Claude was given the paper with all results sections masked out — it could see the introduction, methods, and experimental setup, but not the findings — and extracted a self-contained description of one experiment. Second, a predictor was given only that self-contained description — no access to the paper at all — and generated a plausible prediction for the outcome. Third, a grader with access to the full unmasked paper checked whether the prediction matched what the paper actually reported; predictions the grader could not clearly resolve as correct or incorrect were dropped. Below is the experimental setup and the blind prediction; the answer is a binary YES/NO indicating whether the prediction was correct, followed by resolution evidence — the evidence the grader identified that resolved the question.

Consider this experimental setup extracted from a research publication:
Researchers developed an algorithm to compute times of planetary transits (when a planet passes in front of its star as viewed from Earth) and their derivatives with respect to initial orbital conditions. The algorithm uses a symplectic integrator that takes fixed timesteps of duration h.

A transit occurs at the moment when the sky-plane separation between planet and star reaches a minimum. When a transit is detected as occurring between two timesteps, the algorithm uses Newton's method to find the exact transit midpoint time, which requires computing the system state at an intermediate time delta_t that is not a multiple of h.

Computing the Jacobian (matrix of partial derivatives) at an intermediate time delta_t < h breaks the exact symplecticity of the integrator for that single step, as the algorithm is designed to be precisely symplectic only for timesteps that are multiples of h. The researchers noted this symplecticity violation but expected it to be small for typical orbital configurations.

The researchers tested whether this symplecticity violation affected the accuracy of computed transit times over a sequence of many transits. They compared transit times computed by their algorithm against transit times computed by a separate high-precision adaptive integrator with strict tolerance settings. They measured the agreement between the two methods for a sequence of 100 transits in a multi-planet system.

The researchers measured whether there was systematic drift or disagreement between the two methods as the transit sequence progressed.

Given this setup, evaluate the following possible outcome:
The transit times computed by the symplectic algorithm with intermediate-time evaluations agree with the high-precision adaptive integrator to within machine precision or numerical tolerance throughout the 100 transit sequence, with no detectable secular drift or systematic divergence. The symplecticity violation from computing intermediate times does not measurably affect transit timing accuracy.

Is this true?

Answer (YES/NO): NO